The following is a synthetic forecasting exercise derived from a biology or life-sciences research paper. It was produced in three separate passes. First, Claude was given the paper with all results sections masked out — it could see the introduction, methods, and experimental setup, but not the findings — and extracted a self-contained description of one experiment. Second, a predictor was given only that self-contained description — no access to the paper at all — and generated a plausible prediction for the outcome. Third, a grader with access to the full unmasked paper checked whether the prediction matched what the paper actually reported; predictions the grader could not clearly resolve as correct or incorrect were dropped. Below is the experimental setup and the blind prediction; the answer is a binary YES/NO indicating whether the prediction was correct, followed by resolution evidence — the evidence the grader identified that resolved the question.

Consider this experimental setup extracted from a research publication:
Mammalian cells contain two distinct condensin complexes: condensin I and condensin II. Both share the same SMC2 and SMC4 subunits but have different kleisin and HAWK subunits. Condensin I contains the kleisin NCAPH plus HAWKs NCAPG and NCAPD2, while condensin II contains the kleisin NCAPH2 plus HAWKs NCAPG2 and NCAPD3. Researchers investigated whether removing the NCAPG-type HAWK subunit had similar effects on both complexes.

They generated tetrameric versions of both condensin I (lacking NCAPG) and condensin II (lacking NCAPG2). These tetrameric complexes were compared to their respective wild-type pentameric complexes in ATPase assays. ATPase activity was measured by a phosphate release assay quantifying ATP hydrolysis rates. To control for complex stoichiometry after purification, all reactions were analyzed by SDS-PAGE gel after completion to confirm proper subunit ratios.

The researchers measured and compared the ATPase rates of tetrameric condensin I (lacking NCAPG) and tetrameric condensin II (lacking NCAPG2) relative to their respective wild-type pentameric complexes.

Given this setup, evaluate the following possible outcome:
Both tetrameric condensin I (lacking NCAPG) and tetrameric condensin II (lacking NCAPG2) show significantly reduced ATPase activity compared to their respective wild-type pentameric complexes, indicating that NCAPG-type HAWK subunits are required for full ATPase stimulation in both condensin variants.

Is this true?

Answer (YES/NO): NO